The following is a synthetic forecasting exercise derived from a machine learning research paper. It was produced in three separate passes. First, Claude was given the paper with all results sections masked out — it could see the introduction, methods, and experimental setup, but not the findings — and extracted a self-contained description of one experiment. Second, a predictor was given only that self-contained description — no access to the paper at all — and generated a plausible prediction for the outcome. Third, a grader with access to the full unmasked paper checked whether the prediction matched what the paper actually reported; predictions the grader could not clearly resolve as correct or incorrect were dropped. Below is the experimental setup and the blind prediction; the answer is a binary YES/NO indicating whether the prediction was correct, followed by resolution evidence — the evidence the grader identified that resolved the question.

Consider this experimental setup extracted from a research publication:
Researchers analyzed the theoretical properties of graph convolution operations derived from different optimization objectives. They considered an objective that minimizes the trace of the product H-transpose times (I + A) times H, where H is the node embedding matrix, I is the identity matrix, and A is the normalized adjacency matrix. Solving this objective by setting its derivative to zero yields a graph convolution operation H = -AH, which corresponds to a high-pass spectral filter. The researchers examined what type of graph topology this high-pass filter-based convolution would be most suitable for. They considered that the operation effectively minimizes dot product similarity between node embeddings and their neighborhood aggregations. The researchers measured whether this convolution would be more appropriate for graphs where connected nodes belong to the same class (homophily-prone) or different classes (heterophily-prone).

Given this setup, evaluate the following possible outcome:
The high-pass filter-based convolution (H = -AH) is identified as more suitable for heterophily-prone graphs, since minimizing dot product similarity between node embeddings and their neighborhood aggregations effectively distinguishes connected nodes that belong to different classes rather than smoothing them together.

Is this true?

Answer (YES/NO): YES